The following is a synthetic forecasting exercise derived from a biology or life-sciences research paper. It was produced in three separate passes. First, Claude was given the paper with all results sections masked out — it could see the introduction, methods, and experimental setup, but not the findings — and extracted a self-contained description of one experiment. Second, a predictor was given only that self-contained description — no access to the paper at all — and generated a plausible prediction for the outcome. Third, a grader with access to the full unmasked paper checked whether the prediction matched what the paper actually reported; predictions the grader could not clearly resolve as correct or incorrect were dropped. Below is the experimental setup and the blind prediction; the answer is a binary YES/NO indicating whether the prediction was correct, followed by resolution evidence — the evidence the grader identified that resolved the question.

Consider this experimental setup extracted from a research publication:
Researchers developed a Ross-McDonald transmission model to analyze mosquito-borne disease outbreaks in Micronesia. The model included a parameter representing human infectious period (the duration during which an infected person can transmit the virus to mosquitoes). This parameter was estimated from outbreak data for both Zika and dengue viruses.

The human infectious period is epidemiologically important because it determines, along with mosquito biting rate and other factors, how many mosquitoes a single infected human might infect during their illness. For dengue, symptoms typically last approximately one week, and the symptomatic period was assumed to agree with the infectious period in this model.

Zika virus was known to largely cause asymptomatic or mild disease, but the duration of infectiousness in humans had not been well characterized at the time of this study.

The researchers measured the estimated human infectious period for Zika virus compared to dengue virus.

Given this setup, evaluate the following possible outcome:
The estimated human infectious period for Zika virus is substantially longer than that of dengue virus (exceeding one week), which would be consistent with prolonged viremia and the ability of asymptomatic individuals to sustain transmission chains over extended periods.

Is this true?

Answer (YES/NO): NO